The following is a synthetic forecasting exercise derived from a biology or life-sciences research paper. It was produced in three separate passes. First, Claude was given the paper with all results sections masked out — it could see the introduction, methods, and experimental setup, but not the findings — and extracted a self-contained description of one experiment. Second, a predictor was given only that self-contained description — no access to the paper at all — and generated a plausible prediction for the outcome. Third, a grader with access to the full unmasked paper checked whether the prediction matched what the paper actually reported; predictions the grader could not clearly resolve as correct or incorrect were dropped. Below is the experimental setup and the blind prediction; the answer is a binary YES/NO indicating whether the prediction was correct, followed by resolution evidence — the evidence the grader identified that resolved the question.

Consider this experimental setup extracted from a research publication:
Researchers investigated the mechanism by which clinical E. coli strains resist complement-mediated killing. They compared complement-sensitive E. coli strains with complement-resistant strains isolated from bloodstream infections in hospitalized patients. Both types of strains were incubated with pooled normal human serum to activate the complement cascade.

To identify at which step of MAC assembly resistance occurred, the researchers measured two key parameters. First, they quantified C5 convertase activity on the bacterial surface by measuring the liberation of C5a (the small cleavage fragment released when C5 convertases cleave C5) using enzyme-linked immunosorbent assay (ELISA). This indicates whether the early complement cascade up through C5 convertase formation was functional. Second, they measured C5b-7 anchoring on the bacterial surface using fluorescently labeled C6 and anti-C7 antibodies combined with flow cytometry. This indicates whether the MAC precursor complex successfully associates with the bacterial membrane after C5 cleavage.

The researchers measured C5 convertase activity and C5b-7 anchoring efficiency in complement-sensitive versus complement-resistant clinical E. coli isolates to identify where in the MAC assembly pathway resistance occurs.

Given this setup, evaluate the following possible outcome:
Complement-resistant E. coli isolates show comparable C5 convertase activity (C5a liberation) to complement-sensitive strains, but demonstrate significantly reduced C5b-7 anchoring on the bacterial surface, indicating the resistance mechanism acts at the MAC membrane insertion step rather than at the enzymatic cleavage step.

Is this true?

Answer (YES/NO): YES